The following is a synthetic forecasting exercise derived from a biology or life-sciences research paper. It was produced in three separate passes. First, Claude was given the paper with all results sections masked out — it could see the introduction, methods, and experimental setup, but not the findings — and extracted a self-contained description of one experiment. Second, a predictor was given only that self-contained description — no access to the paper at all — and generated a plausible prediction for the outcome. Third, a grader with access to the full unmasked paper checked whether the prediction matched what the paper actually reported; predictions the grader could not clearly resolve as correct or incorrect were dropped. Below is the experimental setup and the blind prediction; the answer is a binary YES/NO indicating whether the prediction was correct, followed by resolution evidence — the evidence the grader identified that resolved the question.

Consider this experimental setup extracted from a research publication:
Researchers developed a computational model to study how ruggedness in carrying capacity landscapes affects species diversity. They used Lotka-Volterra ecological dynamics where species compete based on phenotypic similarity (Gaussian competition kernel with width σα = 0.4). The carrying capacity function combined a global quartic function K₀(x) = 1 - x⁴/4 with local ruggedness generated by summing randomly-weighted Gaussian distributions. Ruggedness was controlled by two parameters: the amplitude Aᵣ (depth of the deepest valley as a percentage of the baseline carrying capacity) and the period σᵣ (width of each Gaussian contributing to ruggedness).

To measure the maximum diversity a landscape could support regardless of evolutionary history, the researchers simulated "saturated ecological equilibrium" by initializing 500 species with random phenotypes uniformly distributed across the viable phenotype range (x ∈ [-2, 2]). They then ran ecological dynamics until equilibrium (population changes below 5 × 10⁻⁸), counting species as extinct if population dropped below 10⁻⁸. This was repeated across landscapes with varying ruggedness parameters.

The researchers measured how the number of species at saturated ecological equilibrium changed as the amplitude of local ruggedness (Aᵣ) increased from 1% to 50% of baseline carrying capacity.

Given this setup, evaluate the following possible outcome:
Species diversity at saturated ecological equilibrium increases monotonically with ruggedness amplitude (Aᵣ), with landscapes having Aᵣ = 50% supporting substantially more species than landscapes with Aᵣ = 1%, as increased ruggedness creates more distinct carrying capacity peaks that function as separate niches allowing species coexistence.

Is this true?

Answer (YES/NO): NO